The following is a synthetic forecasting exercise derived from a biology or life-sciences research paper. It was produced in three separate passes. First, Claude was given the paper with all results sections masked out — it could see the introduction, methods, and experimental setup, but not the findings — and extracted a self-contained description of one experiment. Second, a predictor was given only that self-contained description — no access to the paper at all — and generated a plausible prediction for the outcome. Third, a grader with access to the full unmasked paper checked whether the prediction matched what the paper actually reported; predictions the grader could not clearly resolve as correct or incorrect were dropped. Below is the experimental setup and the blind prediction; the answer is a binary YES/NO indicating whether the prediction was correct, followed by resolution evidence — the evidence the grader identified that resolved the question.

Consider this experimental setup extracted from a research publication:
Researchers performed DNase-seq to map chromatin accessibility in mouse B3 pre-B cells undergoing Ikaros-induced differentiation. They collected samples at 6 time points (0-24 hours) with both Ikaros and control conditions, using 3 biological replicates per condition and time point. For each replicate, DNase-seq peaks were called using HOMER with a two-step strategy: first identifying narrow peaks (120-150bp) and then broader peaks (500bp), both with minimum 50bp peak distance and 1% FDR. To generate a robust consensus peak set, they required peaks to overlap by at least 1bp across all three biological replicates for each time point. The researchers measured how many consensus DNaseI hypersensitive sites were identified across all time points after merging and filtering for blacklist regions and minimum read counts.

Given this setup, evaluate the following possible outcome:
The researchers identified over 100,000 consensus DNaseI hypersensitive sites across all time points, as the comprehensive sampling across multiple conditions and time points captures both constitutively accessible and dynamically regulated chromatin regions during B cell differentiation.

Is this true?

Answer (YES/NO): NO